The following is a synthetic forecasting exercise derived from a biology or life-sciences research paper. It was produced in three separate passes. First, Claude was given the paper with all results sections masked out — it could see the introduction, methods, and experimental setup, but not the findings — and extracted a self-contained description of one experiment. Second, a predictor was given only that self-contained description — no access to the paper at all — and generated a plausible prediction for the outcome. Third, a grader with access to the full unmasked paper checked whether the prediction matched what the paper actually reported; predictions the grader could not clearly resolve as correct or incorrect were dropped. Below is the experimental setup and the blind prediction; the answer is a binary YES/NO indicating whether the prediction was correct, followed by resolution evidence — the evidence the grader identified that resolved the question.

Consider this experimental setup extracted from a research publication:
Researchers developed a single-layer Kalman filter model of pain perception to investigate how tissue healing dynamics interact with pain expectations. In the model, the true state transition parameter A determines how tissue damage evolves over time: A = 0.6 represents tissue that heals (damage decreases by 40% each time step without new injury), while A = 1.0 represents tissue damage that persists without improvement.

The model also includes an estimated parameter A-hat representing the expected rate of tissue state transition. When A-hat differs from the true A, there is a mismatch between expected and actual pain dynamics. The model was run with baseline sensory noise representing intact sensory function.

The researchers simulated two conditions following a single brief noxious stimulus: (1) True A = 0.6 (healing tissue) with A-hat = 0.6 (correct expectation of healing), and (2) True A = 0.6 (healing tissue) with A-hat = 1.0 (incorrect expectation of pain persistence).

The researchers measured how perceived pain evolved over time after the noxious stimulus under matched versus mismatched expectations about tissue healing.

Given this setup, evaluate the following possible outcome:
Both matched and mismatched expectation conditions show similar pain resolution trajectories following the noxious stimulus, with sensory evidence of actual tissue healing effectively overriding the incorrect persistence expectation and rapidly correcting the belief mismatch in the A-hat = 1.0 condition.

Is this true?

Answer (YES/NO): NO